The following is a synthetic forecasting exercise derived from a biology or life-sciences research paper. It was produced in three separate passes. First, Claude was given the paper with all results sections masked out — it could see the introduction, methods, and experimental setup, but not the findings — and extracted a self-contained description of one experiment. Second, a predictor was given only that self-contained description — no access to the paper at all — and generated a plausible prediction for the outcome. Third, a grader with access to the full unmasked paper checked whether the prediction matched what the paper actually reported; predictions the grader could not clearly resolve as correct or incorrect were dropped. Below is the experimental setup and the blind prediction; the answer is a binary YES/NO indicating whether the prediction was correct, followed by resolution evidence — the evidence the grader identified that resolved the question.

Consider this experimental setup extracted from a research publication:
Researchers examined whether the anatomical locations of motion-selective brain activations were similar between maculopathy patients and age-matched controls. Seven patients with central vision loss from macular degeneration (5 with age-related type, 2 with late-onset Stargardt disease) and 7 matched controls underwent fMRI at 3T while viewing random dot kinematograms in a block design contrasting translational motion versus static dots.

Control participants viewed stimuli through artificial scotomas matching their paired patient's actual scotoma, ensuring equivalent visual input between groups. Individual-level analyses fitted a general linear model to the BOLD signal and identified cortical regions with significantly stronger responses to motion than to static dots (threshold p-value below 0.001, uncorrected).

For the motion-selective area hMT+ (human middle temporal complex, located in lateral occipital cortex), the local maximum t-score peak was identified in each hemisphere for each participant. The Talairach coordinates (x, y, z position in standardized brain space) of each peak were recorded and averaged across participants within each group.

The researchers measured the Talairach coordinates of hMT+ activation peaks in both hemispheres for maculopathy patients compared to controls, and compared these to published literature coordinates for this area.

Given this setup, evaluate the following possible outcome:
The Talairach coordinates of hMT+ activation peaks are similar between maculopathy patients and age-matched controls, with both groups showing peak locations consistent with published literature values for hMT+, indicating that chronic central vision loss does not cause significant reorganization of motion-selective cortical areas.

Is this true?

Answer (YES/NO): YES